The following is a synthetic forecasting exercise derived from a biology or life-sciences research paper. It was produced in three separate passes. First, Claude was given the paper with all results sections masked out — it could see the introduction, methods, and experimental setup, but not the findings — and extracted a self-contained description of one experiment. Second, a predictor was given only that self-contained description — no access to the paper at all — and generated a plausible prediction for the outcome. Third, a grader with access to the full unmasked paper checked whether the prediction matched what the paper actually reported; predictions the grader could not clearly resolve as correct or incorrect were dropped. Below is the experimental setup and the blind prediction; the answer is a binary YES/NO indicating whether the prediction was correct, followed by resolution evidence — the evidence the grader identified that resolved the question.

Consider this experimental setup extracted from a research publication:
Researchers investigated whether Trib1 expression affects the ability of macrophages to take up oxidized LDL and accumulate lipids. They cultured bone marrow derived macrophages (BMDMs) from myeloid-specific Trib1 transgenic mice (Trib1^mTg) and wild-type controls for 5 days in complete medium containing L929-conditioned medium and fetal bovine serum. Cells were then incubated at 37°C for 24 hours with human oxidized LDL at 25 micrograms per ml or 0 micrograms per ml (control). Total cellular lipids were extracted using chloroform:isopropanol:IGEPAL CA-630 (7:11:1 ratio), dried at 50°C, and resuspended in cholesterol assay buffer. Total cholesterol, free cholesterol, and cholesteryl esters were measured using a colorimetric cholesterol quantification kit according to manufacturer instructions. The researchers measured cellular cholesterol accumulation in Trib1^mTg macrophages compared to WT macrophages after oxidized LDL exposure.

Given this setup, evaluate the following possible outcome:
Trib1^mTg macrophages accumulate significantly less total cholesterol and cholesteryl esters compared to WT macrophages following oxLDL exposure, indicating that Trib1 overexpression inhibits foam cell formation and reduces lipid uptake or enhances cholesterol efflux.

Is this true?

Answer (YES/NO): NO